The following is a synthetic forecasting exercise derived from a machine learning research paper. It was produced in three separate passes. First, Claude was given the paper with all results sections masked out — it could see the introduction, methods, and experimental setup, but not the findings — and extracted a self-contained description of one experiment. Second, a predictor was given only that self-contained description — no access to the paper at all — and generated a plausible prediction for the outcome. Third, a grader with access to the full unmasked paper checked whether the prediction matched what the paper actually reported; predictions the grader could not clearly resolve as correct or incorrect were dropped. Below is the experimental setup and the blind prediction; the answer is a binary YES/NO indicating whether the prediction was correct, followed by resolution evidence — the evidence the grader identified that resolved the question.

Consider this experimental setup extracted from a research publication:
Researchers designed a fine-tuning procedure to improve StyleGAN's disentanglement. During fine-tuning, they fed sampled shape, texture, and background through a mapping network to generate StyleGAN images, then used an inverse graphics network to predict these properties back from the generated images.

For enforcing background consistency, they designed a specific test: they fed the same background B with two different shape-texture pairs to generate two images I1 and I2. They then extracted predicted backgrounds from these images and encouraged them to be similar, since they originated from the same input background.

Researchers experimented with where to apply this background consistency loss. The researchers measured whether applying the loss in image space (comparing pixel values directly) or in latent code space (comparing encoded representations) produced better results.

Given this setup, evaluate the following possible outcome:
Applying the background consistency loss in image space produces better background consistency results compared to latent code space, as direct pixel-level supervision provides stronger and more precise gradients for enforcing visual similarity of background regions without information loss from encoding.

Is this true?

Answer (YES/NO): NO